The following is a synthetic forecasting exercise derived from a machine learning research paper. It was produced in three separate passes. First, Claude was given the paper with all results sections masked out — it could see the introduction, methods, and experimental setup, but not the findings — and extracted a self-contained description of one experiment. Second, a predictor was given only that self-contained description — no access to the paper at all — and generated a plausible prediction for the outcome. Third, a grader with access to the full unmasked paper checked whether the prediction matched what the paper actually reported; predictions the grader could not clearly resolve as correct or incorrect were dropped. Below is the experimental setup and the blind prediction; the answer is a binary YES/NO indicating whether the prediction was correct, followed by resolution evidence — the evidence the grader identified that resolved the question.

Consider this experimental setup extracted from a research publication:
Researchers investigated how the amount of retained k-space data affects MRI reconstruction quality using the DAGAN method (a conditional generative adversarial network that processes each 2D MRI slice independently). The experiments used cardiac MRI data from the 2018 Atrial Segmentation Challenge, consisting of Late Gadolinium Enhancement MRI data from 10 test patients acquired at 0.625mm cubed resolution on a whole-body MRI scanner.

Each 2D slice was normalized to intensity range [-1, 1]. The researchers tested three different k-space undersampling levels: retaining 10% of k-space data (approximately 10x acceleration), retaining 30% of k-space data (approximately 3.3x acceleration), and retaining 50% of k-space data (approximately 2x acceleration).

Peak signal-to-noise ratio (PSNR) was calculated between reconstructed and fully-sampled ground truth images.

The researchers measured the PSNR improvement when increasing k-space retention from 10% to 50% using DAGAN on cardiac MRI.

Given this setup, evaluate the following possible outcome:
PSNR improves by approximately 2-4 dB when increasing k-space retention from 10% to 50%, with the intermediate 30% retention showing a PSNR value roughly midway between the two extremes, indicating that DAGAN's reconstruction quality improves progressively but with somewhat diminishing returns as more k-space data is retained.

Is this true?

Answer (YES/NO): NO